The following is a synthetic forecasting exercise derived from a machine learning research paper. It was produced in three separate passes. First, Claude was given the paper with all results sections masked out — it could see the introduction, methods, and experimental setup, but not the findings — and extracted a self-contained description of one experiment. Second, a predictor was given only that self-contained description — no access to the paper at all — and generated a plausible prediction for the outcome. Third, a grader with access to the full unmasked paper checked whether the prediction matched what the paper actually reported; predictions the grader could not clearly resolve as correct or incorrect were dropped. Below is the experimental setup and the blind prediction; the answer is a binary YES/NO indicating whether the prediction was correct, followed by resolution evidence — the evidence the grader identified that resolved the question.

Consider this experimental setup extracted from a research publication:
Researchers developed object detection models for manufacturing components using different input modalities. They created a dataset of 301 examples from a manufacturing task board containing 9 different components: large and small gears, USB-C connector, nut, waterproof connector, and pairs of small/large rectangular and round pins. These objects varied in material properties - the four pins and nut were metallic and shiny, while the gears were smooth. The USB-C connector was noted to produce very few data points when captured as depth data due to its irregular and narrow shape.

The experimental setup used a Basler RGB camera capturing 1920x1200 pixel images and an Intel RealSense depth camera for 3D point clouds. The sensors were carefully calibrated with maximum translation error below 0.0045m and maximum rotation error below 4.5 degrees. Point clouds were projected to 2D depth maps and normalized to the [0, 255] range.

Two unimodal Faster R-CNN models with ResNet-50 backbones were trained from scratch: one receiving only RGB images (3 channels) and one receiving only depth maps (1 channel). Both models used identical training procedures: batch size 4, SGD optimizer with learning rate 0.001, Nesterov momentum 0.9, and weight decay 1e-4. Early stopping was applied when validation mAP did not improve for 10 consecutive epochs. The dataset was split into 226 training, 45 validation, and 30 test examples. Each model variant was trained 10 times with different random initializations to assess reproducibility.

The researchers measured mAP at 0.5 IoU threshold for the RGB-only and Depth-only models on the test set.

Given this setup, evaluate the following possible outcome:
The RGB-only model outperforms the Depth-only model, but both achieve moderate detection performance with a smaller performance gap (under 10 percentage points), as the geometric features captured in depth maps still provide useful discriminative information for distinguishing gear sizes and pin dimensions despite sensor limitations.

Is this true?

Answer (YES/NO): NO